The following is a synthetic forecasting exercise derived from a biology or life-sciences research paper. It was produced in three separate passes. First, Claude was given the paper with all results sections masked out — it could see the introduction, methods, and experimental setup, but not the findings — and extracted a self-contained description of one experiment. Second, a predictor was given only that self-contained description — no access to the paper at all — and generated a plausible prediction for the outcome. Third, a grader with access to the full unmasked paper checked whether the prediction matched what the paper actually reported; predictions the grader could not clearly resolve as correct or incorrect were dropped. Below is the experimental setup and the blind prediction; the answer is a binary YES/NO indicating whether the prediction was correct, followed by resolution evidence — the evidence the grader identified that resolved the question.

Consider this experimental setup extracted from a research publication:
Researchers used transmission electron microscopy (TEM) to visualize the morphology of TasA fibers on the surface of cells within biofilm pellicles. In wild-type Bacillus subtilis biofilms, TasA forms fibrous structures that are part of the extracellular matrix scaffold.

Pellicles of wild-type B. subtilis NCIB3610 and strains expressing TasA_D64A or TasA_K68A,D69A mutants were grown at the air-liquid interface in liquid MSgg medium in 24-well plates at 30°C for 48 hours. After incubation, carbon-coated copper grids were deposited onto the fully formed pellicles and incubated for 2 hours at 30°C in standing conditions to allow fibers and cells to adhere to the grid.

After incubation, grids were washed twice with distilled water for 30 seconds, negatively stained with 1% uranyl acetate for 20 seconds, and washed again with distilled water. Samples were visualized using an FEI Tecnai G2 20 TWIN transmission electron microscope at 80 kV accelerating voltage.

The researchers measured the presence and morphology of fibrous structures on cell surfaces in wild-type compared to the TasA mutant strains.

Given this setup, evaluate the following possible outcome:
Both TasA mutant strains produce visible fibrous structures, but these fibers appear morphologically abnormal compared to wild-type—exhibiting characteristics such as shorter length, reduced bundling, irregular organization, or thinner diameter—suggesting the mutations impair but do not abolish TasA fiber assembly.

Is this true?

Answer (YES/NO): NO